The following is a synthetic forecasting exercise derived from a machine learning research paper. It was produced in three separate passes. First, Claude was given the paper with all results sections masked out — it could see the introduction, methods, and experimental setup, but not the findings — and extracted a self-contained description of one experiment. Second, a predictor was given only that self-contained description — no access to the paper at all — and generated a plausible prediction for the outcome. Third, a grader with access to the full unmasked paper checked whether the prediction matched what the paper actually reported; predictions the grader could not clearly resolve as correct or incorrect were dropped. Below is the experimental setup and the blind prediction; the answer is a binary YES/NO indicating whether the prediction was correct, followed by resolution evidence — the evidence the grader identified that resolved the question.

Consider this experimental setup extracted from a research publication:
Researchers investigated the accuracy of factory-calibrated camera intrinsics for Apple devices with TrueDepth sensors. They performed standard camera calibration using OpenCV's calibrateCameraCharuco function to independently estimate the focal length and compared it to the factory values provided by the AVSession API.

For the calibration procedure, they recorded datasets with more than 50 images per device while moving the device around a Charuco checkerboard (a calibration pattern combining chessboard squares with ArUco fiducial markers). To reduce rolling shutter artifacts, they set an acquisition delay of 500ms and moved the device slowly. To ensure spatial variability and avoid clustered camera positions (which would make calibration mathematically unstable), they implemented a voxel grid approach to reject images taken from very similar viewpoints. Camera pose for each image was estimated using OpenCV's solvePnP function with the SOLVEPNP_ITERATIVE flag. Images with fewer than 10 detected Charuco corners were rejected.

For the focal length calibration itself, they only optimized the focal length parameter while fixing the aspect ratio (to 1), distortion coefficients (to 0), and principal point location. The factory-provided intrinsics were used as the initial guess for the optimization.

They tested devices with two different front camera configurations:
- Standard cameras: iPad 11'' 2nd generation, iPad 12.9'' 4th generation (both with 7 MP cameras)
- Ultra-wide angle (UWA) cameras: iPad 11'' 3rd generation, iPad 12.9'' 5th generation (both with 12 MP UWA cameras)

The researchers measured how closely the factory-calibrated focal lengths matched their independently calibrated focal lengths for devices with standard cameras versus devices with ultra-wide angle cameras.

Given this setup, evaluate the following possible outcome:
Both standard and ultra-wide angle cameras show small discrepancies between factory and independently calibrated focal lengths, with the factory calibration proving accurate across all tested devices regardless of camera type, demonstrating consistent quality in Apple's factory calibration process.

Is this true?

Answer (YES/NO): NO